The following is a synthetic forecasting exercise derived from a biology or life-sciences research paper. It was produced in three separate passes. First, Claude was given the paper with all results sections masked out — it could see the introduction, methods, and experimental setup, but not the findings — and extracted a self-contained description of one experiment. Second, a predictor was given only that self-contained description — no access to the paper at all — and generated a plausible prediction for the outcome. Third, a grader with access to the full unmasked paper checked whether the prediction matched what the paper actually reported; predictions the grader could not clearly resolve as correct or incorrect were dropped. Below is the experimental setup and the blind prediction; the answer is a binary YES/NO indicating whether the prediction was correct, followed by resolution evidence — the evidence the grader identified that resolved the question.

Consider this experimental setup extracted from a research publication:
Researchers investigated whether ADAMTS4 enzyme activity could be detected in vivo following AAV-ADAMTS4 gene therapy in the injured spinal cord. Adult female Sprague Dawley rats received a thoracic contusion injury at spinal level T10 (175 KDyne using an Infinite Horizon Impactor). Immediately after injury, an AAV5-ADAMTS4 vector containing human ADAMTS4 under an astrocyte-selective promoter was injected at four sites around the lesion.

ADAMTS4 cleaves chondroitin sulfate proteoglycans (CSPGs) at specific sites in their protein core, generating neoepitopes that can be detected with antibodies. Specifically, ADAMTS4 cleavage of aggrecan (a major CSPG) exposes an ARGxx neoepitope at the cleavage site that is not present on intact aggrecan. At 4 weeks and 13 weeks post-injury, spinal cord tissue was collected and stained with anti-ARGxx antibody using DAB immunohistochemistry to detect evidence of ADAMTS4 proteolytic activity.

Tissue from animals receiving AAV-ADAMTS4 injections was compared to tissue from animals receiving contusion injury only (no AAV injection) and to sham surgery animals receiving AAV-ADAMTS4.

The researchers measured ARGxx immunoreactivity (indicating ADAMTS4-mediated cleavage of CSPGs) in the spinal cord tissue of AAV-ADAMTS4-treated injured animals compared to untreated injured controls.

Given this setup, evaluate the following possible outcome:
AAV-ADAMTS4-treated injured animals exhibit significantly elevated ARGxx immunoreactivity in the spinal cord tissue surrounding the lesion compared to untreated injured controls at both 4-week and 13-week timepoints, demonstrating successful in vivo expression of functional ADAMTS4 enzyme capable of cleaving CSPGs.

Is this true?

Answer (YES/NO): YES